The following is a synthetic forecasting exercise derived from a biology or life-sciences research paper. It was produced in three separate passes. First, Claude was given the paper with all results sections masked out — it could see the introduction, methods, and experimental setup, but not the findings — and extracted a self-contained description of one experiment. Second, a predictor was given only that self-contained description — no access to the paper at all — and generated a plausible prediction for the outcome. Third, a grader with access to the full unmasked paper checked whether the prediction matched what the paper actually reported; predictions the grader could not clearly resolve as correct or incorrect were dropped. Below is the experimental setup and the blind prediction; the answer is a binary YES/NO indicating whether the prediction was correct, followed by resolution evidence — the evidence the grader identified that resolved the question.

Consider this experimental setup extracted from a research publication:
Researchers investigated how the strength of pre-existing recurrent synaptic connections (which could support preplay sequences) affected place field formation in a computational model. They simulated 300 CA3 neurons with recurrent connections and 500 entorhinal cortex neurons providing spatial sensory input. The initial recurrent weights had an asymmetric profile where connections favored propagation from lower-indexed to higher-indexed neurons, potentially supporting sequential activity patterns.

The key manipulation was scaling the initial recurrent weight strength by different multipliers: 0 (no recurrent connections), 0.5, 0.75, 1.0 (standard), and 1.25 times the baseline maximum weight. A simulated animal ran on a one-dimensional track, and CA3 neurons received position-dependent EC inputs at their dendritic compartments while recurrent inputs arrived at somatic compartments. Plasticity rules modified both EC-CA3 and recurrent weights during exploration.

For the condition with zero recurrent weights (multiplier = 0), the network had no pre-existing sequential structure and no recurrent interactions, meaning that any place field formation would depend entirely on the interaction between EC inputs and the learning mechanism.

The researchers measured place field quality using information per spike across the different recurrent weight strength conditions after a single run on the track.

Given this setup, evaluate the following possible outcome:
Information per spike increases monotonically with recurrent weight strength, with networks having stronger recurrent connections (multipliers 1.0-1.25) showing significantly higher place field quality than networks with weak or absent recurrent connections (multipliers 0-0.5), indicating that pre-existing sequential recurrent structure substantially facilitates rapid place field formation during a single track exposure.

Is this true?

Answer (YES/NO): YES